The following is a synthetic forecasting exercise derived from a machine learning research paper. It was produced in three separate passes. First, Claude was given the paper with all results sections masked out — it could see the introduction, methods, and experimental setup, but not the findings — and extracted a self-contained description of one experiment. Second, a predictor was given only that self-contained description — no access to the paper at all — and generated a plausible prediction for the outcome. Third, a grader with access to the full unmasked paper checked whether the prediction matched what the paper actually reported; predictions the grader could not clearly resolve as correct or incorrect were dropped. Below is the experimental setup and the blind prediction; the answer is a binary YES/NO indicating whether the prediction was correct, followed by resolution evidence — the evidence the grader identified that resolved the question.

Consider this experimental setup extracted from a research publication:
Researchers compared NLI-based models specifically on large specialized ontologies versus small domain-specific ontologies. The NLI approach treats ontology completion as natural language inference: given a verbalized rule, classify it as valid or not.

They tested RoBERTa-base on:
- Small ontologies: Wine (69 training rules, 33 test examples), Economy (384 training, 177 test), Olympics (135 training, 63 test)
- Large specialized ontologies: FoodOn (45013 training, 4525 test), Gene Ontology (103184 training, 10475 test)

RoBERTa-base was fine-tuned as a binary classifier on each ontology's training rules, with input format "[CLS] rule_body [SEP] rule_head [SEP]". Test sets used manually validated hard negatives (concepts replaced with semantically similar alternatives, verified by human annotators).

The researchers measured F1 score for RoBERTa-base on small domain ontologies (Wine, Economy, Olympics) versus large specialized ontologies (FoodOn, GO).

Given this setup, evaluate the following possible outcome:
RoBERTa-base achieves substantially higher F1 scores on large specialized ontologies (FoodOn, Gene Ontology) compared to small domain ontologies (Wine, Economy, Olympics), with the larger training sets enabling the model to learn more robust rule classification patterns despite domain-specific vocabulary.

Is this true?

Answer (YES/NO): NO